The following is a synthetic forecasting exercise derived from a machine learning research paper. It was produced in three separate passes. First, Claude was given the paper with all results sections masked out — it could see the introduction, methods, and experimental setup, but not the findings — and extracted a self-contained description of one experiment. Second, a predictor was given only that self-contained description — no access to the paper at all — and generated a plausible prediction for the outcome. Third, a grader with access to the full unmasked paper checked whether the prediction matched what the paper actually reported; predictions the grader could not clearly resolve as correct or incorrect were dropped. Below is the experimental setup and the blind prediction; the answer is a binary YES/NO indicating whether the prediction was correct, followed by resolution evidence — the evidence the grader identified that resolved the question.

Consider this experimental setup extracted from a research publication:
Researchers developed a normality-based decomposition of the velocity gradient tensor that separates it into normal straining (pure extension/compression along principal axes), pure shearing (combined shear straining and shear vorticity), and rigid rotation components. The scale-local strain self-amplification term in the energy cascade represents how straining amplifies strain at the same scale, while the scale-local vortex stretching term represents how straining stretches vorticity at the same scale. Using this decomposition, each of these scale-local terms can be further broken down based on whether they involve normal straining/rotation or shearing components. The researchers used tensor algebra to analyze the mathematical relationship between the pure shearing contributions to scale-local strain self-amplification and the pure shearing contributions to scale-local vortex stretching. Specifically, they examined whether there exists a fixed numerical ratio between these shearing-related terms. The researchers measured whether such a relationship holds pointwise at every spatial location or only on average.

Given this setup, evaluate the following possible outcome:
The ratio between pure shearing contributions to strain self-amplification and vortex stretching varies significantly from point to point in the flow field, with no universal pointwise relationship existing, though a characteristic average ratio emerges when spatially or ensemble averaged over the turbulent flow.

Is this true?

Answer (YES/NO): NO